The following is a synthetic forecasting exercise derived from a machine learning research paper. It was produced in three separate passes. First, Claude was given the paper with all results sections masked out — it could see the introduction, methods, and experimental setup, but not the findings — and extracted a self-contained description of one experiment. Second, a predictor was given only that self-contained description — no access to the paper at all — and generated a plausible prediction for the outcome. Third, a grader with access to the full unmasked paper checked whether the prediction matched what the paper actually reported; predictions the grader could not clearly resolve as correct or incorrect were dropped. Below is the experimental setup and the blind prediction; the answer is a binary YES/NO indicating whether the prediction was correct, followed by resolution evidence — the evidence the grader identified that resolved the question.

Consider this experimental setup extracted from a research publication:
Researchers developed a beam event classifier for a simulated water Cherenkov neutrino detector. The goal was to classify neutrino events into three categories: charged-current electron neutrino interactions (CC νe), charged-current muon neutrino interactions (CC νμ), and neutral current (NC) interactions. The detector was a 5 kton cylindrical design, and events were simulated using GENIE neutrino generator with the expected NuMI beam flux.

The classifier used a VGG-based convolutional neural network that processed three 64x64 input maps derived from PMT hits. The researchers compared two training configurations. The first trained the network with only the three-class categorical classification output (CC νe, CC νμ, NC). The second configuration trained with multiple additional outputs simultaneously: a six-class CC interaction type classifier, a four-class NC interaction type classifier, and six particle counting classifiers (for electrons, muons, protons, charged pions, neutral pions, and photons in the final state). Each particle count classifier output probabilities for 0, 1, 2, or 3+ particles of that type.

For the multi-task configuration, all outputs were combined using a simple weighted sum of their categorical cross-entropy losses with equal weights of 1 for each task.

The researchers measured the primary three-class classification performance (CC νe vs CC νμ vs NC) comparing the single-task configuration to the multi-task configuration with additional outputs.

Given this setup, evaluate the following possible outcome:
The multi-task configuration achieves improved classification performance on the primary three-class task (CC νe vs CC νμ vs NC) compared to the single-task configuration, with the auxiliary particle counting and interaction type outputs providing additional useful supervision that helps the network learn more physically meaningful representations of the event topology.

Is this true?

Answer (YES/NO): YES